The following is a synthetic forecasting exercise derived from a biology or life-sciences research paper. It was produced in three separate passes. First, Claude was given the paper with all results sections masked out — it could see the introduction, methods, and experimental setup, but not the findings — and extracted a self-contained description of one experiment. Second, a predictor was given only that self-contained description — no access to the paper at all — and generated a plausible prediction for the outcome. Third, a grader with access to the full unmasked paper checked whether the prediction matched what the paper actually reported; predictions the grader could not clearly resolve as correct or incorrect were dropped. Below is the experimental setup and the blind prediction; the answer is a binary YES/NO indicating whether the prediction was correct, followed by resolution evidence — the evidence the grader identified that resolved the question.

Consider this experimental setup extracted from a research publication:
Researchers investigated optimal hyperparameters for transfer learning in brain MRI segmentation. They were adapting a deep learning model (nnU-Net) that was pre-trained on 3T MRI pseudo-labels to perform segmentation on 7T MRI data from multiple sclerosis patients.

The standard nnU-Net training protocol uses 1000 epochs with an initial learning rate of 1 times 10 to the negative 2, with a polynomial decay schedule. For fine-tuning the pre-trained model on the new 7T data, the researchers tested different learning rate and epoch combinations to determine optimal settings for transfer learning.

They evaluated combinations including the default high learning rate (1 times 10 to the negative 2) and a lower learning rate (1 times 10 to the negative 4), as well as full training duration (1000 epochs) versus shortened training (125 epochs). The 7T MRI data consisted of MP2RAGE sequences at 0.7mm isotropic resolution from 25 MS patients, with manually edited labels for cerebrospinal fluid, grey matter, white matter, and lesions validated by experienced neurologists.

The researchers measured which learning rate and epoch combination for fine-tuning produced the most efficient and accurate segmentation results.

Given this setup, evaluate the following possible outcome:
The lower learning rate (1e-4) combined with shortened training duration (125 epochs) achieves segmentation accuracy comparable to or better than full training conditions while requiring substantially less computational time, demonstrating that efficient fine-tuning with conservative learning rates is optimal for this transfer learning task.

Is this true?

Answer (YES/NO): YES